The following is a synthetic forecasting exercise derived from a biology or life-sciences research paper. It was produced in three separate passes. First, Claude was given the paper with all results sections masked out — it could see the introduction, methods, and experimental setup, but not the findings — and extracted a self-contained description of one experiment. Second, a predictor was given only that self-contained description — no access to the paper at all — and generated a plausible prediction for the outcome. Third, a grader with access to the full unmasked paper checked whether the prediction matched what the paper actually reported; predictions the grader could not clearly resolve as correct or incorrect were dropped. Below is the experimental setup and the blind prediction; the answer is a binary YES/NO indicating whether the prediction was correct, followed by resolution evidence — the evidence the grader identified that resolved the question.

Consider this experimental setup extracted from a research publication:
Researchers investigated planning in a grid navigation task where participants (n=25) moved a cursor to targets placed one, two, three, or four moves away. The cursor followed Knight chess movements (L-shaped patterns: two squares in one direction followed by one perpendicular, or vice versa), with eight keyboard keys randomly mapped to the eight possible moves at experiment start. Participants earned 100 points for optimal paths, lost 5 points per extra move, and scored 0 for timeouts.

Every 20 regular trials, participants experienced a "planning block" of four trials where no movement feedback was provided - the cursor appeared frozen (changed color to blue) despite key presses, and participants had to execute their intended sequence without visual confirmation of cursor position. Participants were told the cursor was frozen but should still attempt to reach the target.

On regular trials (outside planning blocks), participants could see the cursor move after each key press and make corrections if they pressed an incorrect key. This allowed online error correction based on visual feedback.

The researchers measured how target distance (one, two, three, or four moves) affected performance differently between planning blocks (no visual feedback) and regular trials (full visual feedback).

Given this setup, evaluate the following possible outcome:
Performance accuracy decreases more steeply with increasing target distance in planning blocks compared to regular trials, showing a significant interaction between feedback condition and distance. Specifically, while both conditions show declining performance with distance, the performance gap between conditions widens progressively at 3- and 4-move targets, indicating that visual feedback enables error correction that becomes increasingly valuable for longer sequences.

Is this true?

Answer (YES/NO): NO